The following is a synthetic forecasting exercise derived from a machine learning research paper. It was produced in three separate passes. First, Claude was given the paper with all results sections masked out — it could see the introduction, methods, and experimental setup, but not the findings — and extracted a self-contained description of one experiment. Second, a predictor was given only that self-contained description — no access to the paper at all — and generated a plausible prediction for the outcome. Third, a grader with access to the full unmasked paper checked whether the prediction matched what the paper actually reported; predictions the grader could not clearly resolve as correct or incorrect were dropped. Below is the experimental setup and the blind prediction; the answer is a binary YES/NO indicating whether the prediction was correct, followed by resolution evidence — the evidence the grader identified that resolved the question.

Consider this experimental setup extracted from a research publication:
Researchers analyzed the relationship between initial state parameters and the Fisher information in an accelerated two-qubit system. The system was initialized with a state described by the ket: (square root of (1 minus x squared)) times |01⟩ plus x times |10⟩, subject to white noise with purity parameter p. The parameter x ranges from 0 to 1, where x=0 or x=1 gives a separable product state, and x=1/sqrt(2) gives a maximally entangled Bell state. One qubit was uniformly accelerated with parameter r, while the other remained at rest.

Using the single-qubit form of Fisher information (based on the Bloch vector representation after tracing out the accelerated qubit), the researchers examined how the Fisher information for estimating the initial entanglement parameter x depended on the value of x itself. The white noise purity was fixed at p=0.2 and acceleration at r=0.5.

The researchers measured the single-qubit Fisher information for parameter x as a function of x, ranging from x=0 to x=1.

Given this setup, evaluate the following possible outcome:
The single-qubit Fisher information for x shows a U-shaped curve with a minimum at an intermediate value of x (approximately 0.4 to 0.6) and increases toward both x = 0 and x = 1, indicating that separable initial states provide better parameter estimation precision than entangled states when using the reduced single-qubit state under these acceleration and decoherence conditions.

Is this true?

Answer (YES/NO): NO